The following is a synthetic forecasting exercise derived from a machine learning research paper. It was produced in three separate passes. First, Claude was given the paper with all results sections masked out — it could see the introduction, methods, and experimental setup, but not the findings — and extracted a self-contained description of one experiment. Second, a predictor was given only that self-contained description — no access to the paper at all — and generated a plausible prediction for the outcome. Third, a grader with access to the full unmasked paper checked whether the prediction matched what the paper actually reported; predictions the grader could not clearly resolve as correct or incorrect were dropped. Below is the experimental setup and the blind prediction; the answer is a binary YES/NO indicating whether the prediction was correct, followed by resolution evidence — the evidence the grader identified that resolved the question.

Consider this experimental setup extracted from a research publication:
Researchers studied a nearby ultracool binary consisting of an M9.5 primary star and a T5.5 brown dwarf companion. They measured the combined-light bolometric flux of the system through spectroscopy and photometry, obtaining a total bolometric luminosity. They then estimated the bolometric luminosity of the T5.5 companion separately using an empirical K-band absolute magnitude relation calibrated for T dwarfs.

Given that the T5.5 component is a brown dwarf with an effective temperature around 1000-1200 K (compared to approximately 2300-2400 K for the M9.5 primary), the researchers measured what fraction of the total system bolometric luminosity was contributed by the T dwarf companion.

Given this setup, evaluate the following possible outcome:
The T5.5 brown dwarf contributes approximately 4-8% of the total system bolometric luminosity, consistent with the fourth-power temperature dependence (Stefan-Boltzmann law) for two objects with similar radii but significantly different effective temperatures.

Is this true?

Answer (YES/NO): YES